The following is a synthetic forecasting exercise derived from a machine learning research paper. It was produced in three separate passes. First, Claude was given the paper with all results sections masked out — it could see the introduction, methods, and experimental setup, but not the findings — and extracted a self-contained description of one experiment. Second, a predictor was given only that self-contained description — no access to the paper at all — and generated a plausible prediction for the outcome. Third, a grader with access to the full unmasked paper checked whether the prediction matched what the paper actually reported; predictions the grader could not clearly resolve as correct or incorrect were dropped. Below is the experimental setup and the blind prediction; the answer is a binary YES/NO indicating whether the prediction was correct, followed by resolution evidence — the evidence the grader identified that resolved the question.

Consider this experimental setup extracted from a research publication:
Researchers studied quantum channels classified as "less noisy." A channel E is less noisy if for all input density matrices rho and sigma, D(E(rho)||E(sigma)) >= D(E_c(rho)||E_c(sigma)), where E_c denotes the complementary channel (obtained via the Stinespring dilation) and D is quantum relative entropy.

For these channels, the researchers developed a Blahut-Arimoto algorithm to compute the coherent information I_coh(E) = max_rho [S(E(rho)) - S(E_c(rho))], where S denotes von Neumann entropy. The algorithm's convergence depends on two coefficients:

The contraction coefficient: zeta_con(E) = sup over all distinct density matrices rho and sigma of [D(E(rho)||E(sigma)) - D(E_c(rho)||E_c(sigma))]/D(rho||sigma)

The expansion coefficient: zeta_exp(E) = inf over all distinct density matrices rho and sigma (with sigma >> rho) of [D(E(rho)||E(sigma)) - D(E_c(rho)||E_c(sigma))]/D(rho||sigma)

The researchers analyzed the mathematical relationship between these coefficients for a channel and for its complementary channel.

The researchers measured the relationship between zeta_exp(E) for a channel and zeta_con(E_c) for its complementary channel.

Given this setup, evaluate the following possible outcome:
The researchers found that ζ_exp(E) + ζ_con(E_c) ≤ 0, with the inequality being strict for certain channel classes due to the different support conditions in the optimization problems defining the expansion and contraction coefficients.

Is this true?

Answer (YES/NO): NO